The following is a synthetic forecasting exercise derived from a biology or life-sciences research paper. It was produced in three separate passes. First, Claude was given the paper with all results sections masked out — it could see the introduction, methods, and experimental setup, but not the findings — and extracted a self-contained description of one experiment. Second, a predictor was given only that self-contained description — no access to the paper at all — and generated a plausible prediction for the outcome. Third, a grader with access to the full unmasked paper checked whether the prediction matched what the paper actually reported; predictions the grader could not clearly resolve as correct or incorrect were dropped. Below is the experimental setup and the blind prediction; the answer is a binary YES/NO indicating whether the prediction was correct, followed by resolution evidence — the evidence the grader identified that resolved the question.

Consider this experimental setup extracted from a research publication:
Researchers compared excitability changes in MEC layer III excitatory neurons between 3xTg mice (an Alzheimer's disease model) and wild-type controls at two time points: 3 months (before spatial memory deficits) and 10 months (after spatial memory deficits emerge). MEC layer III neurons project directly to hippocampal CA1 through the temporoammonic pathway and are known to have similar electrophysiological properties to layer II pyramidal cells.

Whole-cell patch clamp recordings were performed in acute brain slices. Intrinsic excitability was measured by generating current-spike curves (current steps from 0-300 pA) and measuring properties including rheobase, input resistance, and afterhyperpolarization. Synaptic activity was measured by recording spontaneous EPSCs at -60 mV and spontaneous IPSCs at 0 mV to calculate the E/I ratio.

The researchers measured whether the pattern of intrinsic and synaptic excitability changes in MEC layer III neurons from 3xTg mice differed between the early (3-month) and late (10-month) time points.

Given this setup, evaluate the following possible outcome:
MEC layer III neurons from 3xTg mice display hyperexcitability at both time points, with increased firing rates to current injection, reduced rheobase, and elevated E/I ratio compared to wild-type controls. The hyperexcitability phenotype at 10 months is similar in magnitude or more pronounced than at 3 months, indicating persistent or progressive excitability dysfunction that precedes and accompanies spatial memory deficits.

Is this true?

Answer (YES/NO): NO